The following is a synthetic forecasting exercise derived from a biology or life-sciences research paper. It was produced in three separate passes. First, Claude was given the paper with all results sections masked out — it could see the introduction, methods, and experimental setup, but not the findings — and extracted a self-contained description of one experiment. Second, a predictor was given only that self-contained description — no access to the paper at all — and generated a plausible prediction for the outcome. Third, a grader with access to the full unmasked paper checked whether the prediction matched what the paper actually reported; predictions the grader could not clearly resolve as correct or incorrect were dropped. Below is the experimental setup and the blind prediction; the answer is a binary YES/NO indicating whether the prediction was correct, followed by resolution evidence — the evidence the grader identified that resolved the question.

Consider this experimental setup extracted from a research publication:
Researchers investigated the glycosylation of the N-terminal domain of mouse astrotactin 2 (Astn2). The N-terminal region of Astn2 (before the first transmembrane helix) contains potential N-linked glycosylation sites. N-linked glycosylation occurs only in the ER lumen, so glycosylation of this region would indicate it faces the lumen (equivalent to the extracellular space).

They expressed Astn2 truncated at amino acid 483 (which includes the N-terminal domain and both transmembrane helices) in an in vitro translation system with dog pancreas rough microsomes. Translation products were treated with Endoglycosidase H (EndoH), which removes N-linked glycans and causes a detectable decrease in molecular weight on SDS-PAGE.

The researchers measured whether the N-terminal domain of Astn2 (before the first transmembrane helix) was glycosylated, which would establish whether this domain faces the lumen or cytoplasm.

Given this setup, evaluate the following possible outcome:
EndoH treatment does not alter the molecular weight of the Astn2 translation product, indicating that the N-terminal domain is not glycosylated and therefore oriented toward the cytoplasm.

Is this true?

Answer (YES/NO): NO